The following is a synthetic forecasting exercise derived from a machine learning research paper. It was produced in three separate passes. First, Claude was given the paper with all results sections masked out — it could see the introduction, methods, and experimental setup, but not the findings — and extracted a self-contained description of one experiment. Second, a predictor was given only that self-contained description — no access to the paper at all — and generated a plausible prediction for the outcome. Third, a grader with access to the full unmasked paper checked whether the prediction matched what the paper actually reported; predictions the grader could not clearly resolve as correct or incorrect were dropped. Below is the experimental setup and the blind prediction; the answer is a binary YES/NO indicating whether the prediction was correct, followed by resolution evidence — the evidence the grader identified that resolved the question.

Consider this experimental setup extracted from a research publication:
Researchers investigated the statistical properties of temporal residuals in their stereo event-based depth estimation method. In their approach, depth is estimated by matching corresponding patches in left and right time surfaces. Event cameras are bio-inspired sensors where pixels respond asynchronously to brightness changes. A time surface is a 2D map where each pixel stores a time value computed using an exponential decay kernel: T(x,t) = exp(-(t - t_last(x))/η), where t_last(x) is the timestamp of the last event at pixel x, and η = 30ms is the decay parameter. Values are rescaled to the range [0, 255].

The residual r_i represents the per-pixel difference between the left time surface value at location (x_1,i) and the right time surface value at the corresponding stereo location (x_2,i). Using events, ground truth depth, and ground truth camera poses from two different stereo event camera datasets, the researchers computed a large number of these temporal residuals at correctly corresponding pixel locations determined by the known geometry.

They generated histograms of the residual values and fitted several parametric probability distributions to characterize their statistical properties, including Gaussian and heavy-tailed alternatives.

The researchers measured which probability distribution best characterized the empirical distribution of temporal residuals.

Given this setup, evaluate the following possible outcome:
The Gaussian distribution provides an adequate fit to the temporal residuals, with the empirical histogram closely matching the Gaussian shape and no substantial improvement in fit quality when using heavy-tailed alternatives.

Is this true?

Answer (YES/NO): NO